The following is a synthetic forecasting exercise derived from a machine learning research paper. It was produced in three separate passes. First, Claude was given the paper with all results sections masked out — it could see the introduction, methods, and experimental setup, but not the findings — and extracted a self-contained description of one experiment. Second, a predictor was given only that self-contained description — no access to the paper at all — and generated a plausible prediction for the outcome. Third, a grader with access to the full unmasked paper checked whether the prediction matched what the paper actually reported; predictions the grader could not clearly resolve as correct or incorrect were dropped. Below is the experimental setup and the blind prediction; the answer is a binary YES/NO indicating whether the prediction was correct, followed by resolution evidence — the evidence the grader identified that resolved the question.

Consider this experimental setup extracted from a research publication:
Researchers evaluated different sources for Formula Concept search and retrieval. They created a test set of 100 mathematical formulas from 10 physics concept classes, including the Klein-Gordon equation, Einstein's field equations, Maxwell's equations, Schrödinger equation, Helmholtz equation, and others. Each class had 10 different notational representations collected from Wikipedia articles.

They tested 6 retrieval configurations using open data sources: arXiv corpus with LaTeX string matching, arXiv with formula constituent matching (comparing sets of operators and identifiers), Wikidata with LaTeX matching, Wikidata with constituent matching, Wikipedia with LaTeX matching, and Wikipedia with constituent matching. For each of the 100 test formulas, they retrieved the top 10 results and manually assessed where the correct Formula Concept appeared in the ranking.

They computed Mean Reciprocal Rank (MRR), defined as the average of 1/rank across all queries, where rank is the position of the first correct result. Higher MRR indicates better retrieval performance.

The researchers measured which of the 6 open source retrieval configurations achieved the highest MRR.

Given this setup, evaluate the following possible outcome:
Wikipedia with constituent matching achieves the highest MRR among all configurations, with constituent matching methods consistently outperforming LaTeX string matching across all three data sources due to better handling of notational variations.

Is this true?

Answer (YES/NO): NO